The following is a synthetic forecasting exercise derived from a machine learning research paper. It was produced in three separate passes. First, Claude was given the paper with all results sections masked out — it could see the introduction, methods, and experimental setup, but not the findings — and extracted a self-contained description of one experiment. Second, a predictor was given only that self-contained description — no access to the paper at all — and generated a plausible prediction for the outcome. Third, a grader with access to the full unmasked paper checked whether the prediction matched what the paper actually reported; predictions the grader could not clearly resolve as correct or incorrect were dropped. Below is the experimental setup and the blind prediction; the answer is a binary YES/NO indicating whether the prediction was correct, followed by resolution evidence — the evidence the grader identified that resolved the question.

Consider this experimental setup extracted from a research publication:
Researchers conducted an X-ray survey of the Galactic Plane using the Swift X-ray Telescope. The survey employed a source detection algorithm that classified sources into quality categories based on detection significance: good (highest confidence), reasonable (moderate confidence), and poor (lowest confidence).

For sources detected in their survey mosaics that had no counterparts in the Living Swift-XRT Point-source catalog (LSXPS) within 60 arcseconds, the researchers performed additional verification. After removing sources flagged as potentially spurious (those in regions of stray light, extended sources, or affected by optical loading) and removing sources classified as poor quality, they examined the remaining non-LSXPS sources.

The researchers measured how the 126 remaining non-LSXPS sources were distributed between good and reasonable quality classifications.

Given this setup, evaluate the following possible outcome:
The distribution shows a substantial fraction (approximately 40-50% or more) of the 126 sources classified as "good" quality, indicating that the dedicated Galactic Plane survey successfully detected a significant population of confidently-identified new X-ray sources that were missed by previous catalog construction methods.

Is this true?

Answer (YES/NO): YES